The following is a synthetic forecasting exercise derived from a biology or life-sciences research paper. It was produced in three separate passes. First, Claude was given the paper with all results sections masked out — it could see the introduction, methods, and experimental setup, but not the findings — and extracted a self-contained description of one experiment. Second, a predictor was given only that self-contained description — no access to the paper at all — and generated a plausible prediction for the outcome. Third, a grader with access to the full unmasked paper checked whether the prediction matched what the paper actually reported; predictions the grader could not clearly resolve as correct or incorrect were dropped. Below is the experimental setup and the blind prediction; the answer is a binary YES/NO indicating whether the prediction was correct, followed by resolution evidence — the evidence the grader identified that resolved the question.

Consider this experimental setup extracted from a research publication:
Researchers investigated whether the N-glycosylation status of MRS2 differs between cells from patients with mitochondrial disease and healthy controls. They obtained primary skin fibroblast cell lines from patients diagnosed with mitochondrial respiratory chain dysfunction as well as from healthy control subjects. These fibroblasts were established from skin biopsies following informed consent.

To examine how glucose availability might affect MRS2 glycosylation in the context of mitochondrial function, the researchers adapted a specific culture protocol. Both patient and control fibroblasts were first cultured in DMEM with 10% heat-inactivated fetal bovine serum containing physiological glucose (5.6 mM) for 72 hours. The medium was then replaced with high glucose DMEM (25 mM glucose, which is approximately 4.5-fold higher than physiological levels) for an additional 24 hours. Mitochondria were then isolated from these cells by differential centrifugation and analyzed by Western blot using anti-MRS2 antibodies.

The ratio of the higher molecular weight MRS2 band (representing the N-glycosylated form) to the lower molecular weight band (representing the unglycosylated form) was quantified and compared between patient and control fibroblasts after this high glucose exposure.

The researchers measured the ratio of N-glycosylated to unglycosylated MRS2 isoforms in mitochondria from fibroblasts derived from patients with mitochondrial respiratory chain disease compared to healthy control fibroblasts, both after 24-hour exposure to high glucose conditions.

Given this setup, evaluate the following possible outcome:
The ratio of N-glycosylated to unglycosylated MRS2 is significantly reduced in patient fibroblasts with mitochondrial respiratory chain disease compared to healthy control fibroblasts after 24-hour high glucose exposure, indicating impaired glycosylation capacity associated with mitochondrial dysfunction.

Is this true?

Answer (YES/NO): NO